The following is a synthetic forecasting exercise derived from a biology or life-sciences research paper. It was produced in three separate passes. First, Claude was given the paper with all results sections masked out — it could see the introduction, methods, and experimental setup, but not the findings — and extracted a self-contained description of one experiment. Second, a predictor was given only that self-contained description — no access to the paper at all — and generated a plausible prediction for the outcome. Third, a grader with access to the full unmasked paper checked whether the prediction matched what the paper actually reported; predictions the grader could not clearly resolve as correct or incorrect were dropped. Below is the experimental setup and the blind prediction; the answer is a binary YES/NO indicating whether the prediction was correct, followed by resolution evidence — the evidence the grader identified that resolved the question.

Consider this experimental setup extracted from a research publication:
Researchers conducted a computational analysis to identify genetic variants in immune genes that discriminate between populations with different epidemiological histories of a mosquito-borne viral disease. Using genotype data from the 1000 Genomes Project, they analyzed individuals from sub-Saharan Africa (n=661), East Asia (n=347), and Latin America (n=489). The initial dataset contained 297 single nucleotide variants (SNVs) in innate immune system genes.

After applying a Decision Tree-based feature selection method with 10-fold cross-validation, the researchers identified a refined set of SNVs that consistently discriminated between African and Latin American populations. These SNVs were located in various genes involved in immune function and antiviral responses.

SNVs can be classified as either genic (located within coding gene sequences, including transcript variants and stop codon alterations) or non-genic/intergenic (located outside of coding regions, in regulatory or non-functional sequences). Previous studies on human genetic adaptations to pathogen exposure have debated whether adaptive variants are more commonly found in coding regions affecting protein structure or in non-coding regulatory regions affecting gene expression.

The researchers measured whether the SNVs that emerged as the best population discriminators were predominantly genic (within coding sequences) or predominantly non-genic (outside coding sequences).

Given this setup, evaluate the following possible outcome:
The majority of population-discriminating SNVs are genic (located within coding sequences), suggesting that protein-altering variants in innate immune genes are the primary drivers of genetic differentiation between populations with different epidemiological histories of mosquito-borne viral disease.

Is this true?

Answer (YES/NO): YES